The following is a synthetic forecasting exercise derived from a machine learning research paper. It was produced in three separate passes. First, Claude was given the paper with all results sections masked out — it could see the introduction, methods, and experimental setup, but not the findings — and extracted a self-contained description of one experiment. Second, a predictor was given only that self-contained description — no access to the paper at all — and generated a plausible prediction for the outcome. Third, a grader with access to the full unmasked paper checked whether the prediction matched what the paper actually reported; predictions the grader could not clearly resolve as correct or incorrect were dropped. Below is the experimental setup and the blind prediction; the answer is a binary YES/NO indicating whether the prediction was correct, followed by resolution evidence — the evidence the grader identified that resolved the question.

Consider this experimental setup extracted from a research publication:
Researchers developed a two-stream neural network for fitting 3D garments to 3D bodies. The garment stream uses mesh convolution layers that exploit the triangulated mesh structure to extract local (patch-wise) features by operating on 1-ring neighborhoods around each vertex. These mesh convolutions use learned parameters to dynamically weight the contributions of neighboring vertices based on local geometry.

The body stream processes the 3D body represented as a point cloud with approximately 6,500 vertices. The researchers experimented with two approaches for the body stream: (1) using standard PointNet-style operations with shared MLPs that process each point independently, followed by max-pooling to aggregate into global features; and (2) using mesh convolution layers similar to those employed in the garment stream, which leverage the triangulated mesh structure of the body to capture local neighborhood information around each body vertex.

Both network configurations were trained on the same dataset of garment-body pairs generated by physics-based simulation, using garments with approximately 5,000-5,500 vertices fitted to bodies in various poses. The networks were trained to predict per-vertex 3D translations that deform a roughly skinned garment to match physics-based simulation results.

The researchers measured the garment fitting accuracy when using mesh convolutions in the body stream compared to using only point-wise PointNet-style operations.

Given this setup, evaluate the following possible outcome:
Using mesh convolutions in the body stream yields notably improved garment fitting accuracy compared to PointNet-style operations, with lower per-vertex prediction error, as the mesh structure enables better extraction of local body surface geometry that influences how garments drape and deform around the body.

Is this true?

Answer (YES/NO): NO